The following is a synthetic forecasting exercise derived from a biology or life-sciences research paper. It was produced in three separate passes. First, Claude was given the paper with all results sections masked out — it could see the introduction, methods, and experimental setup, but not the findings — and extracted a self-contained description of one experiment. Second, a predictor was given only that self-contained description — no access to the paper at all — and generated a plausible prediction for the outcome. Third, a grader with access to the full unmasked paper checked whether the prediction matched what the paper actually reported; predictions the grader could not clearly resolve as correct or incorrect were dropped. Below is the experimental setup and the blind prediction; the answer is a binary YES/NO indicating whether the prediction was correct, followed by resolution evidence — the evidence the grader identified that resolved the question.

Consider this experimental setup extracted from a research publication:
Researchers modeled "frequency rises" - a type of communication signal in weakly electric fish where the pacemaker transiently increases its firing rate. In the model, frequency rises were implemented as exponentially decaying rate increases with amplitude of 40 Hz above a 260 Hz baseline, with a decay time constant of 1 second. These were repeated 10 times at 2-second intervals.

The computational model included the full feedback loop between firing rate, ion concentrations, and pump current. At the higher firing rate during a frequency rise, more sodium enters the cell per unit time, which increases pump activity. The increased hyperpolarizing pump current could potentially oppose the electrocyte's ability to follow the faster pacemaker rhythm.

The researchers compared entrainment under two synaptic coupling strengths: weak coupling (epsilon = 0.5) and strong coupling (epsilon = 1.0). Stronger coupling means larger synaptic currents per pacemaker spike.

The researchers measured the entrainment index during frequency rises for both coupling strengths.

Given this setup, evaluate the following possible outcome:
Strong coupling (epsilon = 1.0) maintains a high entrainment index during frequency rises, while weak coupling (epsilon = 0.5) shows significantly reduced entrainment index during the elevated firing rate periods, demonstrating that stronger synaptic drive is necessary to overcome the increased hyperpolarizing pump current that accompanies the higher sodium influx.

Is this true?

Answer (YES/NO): YES